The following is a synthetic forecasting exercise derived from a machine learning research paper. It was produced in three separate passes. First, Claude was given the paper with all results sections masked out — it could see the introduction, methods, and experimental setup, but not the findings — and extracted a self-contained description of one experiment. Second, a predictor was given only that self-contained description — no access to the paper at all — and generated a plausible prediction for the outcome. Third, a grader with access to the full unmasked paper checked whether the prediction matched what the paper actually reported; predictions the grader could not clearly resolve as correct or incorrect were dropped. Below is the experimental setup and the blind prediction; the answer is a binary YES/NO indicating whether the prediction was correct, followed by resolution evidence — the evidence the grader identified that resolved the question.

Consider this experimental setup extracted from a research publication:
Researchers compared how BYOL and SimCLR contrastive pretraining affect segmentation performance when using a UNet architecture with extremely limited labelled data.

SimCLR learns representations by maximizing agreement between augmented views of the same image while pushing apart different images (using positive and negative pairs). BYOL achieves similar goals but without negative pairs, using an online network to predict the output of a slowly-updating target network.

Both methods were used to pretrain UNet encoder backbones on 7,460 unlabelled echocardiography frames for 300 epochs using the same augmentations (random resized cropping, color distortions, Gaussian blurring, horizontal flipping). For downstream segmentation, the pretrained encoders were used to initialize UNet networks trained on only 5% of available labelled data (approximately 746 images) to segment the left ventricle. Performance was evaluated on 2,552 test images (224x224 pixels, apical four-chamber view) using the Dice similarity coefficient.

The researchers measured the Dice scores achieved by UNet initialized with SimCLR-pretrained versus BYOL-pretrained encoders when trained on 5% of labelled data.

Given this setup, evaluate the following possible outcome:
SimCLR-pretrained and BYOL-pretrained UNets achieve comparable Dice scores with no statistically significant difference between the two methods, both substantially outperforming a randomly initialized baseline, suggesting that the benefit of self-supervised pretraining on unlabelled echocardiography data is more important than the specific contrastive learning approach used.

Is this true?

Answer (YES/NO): NO